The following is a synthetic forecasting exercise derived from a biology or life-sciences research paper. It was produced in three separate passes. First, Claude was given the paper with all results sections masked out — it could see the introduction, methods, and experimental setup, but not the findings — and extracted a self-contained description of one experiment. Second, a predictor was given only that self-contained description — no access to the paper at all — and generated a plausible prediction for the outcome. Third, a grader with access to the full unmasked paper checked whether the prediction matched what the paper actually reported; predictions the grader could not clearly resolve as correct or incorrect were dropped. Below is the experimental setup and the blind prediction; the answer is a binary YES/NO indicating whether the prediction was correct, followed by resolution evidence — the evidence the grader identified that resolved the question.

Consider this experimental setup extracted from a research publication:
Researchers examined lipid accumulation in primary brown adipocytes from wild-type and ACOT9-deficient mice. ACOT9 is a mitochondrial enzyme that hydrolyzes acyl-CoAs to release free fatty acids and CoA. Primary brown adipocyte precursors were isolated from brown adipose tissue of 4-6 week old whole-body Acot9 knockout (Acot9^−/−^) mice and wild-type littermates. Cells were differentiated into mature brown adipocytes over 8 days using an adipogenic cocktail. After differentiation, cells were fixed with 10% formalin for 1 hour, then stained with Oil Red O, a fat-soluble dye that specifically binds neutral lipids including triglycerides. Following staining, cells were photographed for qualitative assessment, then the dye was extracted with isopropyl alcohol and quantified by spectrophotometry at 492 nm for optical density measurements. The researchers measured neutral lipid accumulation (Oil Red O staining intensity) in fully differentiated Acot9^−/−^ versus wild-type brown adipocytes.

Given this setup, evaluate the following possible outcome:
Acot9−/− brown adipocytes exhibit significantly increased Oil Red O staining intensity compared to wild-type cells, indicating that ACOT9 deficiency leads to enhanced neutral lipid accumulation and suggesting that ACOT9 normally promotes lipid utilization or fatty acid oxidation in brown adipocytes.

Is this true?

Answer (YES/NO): NO